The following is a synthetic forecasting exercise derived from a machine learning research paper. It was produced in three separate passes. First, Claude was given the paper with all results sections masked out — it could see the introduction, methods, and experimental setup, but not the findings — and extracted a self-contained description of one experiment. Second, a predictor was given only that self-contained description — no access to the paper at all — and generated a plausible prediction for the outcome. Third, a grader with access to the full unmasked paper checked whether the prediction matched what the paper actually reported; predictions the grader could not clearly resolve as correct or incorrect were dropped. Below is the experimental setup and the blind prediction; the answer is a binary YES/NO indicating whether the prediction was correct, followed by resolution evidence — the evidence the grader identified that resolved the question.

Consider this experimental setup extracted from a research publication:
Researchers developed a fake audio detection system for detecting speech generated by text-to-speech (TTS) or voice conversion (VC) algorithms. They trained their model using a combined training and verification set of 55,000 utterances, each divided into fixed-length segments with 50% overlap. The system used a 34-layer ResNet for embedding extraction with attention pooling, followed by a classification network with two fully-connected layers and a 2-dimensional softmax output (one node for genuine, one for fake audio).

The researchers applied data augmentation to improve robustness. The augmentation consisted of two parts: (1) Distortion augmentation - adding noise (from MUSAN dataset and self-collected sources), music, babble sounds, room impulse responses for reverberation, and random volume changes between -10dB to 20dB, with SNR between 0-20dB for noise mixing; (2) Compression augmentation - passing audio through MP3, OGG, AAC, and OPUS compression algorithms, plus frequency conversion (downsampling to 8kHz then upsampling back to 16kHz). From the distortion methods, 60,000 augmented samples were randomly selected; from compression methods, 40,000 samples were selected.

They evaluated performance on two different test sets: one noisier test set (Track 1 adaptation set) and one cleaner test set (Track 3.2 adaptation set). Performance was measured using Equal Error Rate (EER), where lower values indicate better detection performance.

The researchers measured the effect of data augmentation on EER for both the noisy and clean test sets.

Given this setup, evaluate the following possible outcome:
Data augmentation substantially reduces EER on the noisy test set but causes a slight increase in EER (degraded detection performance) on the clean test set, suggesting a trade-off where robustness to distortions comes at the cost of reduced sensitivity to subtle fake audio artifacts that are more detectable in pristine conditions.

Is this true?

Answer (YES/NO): NO